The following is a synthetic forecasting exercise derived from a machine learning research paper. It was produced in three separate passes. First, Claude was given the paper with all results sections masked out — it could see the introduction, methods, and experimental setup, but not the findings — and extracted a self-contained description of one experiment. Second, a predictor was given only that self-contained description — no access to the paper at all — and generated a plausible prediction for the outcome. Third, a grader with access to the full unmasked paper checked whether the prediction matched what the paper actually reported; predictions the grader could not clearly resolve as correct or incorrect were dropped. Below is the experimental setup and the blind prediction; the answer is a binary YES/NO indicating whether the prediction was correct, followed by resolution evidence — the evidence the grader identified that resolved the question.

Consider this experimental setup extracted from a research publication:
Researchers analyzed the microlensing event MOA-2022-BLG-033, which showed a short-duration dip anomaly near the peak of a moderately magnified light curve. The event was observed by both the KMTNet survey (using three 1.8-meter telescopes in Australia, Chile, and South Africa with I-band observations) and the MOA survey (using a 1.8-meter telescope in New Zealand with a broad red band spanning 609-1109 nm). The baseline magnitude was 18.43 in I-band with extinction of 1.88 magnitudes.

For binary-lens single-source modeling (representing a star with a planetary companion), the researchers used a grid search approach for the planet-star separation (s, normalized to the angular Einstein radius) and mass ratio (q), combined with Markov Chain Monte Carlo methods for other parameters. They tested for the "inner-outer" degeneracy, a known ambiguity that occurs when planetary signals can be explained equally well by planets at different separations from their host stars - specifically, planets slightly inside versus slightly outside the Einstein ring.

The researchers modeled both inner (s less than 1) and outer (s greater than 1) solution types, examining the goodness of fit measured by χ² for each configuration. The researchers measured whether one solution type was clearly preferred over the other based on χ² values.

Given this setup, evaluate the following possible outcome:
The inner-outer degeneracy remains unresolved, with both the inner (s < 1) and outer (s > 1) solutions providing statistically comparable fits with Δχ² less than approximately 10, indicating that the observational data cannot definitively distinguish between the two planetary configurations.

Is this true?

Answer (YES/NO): YES